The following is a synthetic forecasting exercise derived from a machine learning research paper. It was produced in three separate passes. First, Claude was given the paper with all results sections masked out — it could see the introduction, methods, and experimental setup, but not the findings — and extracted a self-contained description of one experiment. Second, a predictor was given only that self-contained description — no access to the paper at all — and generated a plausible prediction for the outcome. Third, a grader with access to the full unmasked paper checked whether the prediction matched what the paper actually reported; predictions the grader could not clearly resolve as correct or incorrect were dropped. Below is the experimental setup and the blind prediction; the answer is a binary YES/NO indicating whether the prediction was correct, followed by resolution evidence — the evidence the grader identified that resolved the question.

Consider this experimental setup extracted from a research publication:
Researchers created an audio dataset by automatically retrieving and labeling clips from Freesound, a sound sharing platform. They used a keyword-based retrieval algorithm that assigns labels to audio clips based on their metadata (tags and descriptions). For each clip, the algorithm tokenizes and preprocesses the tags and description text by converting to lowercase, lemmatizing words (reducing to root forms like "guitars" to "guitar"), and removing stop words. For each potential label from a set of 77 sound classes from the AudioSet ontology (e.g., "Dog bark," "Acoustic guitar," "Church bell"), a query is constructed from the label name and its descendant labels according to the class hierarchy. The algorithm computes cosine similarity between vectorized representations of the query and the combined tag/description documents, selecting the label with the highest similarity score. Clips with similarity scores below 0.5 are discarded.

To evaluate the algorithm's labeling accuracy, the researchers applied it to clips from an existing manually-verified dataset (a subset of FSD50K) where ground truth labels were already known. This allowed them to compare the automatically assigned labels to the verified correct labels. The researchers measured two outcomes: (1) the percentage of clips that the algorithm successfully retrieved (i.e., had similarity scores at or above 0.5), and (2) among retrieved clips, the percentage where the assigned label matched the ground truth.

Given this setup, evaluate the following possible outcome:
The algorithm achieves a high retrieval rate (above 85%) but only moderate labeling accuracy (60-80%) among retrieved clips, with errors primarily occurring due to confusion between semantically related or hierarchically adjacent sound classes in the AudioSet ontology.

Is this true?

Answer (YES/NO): NO